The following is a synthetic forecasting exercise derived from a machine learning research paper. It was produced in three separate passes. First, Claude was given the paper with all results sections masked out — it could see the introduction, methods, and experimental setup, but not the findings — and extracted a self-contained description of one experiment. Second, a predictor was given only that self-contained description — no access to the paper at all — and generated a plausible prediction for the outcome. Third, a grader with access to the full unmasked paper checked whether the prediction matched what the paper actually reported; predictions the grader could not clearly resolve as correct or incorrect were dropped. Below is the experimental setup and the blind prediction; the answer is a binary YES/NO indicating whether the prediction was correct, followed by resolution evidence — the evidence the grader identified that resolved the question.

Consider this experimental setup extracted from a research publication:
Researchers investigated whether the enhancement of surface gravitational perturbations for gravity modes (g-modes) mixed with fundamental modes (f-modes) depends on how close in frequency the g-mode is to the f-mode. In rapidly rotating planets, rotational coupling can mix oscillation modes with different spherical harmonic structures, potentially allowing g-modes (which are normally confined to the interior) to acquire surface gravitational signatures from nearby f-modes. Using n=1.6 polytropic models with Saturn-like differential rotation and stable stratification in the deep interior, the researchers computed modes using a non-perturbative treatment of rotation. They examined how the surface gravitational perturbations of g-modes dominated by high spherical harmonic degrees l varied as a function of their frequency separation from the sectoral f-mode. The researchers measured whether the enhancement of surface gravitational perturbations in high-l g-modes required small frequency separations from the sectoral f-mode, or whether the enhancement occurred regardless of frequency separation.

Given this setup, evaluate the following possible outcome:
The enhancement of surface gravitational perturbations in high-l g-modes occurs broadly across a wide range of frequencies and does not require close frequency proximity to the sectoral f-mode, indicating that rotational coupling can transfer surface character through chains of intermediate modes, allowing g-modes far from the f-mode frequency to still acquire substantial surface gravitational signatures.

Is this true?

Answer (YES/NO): NO